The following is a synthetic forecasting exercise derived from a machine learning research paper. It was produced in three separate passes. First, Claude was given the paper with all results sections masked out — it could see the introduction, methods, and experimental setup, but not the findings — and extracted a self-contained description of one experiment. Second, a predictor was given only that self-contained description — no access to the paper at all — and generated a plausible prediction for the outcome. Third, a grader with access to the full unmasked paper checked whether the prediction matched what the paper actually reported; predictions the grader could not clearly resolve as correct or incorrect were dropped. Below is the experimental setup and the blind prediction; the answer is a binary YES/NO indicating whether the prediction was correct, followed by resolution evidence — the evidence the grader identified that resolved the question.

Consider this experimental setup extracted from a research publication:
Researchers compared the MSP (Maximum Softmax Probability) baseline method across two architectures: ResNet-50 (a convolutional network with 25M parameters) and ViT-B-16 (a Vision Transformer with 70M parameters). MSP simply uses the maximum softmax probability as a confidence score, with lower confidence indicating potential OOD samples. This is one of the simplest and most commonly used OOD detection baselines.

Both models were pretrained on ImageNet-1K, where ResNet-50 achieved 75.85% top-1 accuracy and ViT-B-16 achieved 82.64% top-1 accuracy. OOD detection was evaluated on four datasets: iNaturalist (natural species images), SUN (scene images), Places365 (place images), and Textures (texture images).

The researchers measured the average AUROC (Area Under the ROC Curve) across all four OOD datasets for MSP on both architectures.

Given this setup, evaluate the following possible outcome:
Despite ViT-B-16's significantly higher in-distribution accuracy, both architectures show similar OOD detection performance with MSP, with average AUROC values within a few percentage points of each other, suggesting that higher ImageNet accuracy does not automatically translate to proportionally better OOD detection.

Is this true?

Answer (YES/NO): YES